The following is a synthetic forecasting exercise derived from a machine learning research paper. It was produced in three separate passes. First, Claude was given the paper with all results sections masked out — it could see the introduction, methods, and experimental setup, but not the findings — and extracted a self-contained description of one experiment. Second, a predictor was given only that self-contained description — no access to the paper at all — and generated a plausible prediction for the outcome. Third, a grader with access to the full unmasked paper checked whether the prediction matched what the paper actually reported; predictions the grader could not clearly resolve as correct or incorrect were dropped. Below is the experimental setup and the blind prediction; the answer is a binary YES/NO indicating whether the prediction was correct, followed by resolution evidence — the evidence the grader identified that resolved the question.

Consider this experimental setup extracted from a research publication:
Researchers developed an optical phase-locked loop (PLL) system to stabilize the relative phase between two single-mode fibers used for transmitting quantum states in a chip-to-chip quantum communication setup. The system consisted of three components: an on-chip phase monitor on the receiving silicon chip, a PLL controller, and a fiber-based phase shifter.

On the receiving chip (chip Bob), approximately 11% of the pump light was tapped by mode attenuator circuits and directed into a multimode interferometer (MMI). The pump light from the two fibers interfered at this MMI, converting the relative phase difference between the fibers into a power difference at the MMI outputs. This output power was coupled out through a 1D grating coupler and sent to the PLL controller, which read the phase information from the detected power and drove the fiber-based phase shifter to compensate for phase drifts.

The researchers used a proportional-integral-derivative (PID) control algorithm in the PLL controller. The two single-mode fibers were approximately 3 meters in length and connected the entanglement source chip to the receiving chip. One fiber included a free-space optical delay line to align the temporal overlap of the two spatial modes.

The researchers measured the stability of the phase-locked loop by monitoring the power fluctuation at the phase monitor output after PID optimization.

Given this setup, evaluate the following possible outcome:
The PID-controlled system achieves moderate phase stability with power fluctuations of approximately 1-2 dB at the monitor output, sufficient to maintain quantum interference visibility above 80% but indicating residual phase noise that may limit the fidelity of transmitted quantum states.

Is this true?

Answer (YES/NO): NO